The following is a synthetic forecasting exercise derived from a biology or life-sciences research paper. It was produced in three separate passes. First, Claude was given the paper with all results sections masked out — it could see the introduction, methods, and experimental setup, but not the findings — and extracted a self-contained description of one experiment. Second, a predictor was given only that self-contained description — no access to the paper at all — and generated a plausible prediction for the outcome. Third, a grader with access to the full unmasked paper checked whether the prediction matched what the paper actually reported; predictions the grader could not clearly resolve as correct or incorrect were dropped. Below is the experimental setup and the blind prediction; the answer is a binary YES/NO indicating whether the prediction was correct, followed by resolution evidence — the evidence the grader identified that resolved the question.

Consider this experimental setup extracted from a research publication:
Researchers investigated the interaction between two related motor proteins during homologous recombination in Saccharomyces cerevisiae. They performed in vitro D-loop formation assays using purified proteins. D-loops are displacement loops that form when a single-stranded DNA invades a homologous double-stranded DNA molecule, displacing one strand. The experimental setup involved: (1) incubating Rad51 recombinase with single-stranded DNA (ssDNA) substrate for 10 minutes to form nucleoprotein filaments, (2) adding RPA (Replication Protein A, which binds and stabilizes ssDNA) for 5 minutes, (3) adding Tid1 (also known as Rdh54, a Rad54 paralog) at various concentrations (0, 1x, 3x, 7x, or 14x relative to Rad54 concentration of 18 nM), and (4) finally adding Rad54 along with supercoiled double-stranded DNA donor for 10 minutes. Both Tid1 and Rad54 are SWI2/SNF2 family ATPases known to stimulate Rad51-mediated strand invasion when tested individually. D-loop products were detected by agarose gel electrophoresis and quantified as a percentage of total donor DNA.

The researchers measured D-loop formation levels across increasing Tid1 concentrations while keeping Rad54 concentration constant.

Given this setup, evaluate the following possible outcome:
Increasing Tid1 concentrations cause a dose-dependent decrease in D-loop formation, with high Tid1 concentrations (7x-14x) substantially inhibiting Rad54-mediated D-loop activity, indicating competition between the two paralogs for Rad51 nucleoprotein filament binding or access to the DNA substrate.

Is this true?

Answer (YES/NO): YES